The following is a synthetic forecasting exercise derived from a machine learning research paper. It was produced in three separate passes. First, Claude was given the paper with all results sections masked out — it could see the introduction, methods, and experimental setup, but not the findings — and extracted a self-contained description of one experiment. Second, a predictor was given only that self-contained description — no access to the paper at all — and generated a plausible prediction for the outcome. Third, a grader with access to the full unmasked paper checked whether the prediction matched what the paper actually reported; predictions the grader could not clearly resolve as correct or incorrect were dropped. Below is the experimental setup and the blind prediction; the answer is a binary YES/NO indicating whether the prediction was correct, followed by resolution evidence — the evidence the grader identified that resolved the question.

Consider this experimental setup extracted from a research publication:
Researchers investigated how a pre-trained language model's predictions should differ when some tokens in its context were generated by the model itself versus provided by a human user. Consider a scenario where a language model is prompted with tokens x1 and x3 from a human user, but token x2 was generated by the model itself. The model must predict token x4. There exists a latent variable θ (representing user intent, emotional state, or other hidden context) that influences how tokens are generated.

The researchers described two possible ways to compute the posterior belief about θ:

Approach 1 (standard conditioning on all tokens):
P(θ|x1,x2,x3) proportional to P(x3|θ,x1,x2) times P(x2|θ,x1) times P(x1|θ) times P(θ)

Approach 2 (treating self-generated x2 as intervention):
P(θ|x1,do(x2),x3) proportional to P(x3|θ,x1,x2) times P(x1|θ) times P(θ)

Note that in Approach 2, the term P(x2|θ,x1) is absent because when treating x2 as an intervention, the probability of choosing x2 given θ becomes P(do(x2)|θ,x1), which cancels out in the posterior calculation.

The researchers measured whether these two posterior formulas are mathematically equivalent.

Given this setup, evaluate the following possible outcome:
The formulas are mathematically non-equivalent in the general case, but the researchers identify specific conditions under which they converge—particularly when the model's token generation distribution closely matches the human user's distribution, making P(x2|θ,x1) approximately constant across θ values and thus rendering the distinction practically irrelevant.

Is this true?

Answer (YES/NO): NO